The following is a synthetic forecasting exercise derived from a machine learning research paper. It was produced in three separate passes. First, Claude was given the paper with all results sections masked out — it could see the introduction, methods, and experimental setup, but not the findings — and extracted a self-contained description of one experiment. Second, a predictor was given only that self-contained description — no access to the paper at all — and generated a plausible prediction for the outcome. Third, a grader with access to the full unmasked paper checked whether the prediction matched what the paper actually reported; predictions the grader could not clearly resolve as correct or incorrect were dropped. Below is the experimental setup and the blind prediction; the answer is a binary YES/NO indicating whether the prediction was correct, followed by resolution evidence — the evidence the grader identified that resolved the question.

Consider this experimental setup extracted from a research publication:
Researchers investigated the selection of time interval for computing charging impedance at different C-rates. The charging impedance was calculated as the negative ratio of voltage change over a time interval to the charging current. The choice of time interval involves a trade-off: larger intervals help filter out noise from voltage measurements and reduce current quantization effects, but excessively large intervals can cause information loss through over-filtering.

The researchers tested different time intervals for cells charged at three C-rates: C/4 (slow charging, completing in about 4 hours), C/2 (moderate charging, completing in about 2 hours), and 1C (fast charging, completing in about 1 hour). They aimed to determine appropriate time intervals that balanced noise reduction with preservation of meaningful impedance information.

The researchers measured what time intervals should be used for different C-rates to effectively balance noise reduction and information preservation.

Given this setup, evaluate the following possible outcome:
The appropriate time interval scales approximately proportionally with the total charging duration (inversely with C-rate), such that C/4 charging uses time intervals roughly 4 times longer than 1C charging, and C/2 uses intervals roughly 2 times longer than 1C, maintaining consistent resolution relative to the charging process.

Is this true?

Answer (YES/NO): NO